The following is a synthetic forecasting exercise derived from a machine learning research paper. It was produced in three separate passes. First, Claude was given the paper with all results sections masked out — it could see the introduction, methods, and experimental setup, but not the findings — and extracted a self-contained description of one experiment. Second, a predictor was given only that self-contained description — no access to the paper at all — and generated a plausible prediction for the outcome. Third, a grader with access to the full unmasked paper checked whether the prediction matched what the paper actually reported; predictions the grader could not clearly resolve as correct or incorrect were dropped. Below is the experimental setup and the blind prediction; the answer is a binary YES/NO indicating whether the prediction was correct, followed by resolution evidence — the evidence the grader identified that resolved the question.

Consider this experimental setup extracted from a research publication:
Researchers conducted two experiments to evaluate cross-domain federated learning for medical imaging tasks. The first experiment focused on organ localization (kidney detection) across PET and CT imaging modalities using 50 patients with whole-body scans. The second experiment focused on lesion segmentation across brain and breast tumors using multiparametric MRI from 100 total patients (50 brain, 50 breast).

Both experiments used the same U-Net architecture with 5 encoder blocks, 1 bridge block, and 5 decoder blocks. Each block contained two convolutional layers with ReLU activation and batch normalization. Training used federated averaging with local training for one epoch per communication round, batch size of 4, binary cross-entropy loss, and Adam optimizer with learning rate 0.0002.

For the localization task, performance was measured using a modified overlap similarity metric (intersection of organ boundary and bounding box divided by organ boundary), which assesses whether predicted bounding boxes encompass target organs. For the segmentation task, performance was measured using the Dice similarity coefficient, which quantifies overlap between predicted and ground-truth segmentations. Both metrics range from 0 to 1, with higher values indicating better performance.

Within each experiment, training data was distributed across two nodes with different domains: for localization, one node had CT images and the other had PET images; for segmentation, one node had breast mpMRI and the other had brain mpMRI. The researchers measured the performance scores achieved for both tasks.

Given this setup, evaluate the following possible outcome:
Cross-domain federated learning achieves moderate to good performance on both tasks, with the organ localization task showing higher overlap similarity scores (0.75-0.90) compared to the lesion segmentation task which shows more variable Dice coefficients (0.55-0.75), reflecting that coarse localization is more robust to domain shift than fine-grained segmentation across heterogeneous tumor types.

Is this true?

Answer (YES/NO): YES